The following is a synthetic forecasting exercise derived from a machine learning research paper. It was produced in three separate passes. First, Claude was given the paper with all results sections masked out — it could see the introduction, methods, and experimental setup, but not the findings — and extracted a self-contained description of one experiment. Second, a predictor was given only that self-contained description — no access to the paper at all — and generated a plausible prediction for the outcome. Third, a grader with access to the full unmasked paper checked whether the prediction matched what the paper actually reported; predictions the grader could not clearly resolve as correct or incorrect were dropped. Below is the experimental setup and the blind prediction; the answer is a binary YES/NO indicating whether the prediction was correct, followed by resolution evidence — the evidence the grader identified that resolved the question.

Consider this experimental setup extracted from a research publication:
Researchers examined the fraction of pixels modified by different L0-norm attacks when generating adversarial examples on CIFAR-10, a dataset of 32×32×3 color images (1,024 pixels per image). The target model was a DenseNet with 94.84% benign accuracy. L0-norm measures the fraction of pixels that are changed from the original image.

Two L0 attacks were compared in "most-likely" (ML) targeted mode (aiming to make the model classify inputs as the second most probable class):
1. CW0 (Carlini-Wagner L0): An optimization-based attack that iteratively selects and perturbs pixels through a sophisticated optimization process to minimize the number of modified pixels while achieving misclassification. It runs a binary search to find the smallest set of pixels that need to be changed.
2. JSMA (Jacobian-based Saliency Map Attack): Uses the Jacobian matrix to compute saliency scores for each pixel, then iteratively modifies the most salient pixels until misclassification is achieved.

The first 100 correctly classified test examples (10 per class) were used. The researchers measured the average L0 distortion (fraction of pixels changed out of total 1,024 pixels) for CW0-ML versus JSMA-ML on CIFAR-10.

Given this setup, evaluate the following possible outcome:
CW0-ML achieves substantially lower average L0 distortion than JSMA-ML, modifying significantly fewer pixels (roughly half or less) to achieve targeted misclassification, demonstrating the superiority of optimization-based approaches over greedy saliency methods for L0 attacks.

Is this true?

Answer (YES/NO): YES